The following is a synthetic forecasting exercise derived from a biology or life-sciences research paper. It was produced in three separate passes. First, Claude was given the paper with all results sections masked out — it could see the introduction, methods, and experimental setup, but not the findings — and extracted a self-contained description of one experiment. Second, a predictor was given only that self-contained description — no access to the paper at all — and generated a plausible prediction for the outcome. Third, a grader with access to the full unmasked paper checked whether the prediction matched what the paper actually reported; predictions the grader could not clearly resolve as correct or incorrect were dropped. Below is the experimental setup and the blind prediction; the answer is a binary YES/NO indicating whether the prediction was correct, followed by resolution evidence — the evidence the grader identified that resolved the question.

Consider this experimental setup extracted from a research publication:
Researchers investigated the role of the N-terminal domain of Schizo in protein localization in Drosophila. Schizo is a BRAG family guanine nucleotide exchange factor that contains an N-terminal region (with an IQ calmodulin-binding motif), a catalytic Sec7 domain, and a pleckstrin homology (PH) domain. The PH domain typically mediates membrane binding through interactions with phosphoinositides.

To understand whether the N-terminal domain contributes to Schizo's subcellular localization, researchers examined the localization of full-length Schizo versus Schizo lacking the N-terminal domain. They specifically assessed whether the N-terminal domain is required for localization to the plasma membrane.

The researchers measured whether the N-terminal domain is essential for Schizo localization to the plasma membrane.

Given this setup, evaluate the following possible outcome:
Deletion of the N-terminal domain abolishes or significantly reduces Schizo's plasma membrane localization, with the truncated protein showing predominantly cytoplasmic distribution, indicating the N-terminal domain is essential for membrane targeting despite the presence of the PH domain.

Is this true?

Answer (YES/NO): YES